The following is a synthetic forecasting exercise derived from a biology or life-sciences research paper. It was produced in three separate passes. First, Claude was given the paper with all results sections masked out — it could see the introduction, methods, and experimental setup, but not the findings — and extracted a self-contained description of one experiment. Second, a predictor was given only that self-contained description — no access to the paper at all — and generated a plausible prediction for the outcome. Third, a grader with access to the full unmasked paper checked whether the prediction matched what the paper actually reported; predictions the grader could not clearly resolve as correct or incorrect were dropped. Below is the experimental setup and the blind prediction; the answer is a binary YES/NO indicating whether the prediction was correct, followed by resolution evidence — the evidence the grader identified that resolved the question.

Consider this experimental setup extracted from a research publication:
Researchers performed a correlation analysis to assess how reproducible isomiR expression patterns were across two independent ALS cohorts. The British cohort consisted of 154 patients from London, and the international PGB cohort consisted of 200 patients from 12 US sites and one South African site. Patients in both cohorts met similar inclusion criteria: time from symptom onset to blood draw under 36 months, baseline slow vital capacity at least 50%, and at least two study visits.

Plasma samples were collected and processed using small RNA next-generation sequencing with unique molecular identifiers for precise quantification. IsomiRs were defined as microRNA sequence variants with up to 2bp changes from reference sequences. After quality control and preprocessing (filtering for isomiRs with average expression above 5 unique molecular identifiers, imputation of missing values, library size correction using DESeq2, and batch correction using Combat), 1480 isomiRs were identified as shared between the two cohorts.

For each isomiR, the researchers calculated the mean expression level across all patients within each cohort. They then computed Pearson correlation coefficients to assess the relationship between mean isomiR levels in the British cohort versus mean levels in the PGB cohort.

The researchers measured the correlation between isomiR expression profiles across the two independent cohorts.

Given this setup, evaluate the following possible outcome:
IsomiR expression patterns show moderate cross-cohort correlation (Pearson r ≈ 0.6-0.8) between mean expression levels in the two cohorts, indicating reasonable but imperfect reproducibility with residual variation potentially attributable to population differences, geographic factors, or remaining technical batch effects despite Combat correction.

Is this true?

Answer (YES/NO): YES